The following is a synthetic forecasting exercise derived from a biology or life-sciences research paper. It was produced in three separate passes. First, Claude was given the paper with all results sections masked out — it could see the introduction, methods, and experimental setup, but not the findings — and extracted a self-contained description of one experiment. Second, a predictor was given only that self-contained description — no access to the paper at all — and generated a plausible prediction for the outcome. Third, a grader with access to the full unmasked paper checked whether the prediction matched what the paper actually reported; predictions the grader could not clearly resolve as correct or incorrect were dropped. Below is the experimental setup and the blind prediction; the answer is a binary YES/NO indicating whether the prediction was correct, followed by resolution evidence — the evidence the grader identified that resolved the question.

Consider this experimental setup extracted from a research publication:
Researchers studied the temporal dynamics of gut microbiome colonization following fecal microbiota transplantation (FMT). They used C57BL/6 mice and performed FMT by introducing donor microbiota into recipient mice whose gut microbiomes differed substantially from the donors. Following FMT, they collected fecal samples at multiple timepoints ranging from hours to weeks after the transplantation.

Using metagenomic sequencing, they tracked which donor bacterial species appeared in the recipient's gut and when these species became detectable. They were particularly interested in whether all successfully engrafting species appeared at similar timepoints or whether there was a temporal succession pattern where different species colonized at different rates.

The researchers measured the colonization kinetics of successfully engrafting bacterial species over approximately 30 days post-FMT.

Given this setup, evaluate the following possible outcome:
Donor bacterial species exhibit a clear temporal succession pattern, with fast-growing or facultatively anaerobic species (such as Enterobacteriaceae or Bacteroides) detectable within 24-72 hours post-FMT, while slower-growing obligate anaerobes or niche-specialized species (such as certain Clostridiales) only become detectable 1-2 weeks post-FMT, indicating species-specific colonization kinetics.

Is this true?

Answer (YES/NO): NO